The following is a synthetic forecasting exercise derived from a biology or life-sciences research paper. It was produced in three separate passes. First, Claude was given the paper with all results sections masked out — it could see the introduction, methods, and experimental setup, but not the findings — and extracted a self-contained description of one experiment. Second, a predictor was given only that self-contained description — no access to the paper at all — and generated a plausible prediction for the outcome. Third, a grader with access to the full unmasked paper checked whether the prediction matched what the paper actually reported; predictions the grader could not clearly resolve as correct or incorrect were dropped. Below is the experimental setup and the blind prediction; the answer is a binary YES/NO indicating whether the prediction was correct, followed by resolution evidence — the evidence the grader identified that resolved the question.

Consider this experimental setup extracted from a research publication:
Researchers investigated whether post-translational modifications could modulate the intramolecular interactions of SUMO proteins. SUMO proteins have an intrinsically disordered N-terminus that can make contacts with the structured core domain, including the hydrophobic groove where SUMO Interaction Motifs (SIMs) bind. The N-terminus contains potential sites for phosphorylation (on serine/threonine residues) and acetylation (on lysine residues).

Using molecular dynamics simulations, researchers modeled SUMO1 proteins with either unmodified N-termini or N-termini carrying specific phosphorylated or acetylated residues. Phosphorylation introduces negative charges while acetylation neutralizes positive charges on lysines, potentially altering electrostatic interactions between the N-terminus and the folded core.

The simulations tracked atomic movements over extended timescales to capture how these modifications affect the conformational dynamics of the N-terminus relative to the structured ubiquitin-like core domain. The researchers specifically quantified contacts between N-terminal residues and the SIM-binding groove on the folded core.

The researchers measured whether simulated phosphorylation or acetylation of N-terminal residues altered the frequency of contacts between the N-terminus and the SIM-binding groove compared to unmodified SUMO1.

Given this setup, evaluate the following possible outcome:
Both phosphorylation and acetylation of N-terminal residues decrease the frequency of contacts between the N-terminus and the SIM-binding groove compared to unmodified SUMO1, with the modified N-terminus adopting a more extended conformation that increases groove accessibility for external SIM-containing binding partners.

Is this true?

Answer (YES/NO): NO